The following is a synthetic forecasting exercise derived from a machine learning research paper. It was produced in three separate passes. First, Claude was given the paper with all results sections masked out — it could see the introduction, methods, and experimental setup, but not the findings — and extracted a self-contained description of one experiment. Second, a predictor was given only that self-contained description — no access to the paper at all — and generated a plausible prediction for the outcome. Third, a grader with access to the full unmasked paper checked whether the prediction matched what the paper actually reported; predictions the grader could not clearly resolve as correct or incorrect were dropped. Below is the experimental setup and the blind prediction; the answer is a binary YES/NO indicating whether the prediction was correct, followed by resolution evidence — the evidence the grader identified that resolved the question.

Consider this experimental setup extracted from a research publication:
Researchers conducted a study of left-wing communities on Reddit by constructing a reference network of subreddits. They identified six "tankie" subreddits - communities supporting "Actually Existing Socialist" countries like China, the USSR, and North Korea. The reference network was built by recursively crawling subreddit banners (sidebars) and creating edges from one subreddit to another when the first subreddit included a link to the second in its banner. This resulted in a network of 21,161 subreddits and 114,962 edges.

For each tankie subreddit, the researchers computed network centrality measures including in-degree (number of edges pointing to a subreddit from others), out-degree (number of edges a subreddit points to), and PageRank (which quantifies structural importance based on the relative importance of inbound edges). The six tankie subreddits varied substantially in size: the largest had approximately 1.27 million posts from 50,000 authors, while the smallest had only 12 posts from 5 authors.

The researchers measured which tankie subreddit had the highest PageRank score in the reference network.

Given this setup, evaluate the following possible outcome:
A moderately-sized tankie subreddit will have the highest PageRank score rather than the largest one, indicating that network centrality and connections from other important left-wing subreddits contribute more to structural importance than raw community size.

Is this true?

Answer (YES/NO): YES